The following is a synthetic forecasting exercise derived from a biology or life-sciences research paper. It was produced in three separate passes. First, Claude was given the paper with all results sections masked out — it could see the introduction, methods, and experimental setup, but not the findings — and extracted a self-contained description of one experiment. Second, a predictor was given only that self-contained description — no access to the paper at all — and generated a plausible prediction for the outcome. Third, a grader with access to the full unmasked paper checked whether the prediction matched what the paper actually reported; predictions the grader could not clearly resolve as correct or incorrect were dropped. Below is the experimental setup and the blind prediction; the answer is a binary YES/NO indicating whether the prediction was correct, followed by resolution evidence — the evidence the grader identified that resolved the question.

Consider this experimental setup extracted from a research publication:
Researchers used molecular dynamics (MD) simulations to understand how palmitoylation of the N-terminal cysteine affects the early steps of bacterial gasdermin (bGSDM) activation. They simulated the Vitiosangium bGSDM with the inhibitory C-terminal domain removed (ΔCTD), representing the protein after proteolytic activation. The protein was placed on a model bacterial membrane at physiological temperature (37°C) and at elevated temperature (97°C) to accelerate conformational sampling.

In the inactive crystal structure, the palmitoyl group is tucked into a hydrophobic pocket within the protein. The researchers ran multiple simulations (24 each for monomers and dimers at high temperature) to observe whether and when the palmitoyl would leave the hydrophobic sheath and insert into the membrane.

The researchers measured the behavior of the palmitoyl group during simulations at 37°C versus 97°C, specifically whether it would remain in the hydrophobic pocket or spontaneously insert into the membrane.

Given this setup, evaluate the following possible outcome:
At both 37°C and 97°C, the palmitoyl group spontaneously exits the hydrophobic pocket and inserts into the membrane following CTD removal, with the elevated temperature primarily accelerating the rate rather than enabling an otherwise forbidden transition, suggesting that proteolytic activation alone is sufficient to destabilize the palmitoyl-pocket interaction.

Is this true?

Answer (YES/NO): NO